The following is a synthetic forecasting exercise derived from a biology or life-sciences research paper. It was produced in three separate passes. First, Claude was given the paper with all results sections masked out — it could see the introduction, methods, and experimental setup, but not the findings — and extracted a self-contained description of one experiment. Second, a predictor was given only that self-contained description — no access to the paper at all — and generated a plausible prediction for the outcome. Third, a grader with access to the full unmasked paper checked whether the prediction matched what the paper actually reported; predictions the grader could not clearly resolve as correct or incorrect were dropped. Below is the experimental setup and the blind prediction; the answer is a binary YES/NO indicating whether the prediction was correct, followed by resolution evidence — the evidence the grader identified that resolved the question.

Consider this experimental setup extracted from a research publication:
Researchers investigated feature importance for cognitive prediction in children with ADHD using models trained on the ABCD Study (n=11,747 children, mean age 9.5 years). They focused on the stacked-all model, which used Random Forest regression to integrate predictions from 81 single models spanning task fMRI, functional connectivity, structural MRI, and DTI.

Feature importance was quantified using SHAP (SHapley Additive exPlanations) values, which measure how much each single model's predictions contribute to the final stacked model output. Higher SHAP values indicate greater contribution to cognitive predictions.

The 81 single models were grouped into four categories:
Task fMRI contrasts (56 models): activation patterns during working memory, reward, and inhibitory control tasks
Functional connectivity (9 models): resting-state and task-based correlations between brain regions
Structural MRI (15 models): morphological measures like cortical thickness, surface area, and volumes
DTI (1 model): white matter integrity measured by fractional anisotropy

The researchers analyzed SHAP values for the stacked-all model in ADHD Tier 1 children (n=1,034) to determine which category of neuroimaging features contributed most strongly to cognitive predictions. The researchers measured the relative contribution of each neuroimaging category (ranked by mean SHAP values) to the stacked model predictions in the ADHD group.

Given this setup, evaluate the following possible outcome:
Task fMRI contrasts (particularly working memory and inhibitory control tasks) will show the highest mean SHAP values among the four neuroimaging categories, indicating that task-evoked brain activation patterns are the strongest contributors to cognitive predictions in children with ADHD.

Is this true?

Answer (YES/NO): YES